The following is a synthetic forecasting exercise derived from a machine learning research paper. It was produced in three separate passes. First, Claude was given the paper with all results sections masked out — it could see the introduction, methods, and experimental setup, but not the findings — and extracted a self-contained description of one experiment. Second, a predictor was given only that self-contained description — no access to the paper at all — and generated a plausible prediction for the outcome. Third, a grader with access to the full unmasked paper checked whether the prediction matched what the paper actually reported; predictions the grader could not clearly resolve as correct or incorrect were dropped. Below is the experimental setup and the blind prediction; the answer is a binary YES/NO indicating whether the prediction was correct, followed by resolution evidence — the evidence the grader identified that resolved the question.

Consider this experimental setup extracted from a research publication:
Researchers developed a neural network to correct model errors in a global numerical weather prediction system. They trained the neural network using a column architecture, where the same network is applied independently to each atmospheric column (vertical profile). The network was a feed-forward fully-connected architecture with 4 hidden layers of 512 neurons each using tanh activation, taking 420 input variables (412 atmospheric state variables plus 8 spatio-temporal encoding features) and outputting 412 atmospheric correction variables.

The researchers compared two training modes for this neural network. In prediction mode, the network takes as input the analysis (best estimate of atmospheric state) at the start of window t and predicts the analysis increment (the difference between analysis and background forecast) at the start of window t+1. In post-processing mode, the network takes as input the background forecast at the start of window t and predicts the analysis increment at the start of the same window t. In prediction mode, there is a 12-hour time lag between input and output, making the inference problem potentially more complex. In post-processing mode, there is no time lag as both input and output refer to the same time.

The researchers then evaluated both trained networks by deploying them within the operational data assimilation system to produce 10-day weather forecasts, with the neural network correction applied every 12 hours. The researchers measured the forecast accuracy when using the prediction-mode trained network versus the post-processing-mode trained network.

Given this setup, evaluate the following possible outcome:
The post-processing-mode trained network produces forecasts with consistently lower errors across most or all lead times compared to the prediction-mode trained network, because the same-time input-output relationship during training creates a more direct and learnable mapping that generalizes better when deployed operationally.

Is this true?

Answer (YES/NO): NO